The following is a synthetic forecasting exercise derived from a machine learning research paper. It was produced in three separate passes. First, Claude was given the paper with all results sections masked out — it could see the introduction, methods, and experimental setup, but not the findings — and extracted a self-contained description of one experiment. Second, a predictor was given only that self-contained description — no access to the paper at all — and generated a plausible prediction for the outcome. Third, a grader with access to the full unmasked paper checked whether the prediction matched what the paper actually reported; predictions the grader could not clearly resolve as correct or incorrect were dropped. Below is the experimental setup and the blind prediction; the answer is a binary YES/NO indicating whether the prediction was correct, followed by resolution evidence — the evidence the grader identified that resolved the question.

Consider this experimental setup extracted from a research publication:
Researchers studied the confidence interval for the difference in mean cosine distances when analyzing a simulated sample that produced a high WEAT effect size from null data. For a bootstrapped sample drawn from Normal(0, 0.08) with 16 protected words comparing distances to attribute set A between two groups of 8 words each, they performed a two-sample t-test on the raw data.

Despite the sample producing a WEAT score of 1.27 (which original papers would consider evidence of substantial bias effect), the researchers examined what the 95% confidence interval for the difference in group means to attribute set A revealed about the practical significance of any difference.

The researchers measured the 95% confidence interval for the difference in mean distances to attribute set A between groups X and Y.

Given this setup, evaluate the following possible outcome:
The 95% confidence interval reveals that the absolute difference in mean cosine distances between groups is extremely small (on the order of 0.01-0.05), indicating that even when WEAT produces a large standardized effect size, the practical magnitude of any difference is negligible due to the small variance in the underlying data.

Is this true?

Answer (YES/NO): NO